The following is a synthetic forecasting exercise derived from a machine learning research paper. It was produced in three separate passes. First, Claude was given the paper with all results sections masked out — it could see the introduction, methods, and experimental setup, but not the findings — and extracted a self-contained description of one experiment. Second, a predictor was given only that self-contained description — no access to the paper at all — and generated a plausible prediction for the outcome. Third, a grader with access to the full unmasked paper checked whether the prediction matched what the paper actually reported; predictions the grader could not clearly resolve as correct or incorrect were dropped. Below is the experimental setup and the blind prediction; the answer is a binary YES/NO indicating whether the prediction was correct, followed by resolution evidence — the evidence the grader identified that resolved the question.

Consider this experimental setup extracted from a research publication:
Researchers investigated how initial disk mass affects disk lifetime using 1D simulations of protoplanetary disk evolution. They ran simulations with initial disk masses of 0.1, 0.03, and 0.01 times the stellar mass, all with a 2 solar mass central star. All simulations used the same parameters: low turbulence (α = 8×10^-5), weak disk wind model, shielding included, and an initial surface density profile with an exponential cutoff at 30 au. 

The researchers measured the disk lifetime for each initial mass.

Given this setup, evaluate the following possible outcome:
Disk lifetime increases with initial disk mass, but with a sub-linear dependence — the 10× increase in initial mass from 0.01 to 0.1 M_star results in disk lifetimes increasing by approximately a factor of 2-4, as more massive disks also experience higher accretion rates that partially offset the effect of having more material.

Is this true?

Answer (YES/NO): NO